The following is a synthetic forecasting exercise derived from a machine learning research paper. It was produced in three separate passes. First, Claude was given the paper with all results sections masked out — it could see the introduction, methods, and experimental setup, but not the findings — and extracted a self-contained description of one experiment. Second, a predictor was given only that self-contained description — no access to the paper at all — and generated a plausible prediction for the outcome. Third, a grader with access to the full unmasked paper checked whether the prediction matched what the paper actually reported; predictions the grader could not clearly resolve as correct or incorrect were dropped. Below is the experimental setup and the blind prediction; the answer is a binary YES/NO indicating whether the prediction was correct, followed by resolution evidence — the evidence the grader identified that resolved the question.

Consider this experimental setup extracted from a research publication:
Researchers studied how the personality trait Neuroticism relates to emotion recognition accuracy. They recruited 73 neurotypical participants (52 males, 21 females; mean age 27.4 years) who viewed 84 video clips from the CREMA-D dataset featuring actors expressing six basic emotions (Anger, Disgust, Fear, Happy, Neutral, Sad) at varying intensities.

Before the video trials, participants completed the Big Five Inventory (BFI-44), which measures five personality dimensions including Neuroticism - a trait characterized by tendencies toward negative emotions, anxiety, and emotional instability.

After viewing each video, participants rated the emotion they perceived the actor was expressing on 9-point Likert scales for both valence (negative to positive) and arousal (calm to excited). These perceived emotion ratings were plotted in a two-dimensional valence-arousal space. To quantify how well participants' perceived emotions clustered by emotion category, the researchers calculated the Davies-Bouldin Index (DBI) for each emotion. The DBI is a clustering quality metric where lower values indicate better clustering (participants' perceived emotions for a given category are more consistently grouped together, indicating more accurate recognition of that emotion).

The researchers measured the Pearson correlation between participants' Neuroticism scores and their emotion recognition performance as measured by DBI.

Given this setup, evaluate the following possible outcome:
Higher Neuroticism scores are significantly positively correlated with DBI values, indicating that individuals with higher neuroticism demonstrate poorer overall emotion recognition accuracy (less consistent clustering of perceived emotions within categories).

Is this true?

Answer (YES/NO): NO